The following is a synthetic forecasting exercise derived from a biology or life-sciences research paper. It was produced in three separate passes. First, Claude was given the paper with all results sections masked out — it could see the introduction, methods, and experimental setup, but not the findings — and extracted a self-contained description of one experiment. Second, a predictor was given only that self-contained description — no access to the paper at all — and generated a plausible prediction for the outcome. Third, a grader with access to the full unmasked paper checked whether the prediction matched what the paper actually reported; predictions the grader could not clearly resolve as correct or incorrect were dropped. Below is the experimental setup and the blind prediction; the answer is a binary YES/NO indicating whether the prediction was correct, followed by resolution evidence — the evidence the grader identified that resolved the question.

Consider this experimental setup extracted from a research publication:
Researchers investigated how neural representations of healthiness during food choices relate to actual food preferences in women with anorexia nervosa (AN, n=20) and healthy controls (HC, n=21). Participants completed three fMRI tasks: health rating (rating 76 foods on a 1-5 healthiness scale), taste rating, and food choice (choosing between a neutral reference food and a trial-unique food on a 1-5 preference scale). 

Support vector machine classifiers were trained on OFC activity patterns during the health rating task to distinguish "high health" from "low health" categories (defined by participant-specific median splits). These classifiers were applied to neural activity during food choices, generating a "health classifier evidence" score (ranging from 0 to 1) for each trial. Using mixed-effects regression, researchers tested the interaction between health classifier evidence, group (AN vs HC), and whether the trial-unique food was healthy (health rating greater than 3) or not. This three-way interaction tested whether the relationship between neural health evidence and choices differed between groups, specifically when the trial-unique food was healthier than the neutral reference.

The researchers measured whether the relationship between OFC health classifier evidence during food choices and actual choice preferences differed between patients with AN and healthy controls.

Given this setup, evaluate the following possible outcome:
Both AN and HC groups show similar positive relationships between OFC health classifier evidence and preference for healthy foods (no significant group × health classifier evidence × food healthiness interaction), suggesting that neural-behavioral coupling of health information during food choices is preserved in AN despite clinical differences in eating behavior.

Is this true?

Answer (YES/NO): NO